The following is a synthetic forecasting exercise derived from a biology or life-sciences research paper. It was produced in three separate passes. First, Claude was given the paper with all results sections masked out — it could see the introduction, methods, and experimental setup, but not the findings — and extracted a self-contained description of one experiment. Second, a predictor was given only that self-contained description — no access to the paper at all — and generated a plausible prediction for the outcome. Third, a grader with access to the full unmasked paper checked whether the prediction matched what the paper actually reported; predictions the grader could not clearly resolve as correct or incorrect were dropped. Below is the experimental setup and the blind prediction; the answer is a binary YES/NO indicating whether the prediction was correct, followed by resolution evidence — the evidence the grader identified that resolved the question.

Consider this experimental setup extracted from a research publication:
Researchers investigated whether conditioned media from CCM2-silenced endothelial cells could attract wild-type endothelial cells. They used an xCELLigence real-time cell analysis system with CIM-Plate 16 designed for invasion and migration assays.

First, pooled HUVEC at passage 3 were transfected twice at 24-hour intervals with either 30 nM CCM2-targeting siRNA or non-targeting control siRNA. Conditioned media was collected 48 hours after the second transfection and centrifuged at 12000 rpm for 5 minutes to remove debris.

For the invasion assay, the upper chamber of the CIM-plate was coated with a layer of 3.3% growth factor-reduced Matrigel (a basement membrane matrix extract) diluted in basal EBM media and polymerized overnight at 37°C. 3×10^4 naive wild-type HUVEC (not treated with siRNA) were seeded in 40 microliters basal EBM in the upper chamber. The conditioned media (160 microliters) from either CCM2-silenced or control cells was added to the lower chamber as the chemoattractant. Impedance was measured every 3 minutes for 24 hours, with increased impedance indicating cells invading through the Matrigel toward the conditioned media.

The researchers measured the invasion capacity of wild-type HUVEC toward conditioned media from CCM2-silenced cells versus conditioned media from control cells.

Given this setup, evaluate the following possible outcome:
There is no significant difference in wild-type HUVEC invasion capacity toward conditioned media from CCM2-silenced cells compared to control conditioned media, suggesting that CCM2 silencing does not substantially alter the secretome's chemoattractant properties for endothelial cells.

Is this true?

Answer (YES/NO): NO